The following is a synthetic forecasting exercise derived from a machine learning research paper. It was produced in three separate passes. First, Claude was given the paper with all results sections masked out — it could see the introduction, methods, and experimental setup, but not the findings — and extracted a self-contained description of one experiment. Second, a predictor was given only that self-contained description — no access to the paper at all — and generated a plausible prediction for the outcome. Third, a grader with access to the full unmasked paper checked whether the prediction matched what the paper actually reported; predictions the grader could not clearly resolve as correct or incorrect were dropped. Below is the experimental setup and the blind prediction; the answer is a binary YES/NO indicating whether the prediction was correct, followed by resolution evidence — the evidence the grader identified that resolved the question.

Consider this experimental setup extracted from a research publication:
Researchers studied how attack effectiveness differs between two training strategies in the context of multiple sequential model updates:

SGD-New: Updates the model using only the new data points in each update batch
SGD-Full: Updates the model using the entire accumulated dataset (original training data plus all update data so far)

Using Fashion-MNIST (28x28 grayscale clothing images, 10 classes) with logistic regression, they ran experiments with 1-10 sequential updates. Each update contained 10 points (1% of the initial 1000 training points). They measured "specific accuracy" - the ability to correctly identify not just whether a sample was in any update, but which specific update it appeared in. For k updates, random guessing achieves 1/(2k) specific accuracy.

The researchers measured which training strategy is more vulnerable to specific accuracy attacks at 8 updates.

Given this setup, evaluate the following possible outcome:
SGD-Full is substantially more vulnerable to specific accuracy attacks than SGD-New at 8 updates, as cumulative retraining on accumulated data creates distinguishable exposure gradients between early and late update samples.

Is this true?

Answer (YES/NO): NO